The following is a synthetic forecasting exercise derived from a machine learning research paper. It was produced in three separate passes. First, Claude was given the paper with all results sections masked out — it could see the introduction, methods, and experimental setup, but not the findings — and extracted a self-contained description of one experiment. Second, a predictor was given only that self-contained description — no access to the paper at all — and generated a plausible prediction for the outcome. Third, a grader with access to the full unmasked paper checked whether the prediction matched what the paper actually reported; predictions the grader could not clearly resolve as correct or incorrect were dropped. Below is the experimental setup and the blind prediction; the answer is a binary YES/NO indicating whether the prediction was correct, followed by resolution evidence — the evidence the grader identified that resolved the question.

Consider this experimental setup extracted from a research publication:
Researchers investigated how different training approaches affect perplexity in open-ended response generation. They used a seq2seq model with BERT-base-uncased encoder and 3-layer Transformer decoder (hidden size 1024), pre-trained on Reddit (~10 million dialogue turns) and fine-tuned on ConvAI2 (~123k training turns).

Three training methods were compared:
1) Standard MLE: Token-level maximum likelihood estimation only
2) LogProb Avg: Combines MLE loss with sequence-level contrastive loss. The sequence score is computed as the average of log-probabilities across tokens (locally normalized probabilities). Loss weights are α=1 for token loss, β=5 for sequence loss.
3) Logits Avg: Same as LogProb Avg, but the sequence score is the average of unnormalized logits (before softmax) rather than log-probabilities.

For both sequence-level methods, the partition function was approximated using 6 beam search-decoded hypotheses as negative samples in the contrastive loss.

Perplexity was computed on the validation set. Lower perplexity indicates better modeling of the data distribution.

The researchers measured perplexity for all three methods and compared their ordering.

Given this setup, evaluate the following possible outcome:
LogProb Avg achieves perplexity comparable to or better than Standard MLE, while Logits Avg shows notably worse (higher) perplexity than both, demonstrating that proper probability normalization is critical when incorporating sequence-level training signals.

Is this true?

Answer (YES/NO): NO